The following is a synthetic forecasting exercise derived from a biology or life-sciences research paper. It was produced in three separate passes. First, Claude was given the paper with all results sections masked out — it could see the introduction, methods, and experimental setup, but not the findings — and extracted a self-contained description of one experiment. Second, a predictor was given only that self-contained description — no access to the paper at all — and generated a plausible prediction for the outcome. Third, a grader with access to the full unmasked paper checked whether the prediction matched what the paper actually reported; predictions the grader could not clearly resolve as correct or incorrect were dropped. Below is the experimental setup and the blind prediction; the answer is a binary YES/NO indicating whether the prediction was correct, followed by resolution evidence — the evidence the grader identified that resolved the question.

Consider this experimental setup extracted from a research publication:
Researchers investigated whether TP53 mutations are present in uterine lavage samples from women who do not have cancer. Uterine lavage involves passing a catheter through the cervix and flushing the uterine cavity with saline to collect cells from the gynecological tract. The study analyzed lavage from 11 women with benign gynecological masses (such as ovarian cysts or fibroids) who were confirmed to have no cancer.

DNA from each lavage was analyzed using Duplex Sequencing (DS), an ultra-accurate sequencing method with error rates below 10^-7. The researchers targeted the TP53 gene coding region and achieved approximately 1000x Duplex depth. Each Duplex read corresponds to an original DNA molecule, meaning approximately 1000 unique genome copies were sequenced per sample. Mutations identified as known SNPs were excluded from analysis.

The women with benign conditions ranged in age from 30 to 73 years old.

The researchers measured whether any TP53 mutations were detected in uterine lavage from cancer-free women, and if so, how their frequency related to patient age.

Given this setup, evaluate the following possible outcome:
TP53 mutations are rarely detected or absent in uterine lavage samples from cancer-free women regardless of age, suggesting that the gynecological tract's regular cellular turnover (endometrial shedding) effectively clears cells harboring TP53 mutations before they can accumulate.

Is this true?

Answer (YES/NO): NO